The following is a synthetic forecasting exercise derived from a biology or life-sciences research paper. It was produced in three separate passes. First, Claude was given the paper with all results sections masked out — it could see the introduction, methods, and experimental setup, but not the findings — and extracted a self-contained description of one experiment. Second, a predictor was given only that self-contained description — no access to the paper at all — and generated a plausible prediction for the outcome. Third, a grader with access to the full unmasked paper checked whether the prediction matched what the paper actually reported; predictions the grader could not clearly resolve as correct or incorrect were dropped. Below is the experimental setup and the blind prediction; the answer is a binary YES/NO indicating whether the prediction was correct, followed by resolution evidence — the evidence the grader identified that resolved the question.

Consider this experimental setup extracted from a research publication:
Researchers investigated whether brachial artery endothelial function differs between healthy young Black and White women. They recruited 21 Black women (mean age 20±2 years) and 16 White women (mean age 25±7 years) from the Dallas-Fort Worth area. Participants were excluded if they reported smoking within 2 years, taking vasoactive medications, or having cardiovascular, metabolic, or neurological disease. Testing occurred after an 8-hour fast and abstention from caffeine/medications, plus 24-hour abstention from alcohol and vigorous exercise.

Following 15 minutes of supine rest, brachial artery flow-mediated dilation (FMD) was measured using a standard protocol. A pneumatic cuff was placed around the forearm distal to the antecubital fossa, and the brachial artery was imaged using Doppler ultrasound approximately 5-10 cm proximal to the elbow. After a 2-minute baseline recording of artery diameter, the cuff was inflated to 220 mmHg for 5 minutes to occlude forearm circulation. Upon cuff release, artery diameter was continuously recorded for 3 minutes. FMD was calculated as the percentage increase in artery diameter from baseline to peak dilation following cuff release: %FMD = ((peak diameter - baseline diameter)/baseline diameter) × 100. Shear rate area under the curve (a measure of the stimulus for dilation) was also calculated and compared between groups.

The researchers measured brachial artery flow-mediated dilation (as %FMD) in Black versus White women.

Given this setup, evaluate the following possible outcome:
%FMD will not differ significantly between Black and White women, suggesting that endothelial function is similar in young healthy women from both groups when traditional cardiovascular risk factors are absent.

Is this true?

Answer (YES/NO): NO